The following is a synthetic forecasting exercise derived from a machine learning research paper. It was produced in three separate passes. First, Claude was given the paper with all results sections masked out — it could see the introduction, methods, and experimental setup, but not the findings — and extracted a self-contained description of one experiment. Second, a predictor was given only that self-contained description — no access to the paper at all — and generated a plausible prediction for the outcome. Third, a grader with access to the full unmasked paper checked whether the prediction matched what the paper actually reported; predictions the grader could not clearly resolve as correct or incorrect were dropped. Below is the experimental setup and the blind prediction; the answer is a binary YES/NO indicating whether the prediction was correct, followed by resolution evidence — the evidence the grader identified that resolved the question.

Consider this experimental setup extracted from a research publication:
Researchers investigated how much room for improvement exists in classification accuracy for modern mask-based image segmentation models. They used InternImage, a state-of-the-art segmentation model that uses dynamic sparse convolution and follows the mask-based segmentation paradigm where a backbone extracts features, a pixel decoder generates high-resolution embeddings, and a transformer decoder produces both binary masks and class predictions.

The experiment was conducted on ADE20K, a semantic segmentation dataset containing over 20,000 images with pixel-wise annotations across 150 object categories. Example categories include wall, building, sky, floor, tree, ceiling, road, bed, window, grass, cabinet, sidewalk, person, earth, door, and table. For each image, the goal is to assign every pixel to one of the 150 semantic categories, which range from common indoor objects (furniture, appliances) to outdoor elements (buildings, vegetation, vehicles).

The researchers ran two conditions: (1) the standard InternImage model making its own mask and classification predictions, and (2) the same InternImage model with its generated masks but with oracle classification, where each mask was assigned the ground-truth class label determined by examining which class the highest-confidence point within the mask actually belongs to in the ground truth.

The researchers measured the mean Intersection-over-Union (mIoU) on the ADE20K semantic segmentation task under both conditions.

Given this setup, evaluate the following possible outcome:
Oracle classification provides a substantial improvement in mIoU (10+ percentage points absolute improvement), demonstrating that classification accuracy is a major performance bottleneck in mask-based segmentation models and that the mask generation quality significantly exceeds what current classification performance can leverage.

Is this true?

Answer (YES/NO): YES